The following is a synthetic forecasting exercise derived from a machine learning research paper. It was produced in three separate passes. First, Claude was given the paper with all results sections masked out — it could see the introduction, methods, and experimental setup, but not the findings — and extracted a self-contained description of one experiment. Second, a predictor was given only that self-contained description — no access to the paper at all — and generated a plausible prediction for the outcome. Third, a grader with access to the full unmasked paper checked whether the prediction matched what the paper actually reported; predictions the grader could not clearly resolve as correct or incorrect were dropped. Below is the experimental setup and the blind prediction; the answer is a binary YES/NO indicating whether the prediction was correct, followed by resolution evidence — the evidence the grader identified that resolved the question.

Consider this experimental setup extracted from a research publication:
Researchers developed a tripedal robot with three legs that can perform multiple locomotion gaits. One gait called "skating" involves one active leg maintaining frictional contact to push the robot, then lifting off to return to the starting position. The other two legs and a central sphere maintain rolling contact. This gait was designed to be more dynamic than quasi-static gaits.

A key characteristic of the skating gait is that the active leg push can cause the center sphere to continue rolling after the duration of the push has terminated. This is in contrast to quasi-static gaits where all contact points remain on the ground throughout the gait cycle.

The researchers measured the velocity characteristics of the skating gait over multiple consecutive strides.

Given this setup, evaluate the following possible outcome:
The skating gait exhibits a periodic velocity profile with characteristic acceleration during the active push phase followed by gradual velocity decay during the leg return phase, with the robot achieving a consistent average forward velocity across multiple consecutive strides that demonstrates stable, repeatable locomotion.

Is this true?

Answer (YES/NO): NO